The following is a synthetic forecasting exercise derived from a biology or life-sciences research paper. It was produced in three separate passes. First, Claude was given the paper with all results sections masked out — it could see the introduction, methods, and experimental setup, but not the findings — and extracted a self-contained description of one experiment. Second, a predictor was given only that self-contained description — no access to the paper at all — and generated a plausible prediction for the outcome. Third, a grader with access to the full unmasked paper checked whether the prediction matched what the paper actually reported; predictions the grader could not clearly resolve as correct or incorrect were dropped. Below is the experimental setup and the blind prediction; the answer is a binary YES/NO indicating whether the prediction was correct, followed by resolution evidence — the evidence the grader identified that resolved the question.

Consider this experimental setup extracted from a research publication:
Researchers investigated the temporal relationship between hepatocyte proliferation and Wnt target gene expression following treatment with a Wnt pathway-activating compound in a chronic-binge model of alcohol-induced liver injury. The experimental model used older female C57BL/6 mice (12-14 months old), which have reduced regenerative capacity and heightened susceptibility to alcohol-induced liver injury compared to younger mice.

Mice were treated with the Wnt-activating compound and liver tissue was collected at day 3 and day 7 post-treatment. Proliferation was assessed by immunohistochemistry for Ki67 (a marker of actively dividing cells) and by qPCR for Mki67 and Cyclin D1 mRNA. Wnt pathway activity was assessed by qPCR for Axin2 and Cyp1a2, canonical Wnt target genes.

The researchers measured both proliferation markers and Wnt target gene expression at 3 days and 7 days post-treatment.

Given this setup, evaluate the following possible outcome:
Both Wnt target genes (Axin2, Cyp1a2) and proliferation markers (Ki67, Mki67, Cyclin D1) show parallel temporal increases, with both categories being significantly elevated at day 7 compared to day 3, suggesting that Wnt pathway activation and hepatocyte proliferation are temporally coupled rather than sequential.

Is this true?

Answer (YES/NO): NO